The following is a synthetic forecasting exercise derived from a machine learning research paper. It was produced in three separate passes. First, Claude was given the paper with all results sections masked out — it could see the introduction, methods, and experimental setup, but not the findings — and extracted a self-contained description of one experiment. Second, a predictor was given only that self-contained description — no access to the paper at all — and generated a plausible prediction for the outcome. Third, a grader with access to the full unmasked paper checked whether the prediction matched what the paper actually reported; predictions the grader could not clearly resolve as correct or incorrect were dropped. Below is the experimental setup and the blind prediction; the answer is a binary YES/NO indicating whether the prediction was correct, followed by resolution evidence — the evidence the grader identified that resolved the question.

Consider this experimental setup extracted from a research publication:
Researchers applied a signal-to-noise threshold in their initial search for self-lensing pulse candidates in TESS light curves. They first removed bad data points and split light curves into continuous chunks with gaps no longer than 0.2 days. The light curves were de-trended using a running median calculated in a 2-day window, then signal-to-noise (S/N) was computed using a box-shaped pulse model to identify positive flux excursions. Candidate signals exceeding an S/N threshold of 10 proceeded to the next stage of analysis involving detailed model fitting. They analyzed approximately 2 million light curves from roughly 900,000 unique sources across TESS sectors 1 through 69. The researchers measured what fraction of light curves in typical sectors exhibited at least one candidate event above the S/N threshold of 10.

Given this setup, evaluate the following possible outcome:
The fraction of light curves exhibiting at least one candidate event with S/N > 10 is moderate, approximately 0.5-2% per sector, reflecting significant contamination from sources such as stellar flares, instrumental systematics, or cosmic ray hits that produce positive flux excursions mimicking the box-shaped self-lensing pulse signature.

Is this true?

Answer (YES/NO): YES